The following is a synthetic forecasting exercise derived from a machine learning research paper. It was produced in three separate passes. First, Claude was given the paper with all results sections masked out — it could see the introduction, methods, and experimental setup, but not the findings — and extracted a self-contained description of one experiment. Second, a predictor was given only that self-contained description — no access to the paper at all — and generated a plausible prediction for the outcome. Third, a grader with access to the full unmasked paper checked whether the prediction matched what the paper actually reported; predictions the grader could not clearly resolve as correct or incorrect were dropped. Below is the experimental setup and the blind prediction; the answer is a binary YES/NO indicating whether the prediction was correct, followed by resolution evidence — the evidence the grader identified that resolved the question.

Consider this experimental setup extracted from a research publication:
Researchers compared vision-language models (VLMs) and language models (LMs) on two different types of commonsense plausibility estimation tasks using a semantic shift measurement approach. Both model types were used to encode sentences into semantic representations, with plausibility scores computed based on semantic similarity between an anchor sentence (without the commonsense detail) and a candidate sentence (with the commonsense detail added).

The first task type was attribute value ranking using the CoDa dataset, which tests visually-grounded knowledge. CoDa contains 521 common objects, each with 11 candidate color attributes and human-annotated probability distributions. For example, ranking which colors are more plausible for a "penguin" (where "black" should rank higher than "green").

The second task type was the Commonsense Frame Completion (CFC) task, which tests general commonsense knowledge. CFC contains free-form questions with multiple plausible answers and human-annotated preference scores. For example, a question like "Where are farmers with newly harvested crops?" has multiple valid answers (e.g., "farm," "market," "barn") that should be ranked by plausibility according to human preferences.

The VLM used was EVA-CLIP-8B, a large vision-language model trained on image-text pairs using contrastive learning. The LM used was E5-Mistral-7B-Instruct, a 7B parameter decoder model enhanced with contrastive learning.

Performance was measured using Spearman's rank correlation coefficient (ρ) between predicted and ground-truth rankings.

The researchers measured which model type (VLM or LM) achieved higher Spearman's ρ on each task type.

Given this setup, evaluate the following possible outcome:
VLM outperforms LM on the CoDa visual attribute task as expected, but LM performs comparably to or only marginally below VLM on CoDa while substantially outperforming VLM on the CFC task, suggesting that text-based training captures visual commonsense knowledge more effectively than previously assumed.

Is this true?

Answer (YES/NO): NO